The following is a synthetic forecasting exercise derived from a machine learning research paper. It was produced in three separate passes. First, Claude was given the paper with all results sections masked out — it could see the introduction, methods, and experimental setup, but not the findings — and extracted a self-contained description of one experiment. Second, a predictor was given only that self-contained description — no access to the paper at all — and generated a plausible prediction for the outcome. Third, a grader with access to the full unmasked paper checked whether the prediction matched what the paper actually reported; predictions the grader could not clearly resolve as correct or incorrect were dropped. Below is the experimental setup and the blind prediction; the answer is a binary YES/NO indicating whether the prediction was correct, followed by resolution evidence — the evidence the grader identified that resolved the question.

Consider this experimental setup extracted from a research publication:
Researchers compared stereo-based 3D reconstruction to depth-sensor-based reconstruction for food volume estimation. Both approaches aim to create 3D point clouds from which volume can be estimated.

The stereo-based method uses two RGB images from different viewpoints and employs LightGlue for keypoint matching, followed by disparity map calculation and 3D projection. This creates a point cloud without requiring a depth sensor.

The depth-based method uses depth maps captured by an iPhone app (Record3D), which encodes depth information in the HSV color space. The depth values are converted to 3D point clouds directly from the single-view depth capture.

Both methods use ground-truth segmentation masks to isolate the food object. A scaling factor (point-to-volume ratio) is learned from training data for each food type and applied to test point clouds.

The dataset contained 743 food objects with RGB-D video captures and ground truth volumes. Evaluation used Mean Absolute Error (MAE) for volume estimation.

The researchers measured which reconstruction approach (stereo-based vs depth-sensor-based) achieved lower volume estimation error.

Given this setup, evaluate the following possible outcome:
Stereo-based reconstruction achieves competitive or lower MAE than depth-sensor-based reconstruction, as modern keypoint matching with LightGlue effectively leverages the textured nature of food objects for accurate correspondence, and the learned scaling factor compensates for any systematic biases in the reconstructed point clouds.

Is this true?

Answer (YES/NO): NO